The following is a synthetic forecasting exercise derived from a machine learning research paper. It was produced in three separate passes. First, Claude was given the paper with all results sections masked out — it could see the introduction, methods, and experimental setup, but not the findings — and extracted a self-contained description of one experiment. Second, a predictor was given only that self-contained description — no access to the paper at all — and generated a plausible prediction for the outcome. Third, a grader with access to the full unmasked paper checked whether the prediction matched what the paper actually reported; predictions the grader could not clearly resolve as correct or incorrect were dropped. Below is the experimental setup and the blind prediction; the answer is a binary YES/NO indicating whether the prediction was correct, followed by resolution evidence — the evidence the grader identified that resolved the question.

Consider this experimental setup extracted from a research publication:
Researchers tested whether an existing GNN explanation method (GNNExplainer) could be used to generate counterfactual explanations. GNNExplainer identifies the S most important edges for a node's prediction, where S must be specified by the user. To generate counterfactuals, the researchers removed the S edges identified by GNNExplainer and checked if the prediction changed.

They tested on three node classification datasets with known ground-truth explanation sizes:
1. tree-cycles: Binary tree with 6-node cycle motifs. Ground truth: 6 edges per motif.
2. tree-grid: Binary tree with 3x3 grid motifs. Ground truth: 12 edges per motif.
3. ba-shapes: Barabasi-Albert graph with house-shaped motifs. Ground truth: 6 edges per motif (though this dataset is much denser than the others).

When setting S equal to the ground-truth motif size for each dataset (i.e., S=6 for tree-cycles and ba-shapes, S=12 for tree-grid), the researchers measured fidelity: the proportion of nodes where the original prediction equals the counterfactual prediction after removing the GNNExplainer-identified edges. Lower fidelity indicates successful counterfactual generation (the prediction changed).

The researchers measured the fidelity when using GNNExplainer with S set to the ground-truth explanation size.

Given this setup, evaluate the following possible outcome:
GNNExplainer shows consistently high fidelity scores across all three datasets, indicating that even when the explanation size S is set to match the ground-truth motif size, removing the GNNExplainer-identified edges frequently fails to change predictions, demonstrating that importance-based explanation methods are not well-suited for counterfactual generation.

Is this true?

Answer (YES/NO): NO